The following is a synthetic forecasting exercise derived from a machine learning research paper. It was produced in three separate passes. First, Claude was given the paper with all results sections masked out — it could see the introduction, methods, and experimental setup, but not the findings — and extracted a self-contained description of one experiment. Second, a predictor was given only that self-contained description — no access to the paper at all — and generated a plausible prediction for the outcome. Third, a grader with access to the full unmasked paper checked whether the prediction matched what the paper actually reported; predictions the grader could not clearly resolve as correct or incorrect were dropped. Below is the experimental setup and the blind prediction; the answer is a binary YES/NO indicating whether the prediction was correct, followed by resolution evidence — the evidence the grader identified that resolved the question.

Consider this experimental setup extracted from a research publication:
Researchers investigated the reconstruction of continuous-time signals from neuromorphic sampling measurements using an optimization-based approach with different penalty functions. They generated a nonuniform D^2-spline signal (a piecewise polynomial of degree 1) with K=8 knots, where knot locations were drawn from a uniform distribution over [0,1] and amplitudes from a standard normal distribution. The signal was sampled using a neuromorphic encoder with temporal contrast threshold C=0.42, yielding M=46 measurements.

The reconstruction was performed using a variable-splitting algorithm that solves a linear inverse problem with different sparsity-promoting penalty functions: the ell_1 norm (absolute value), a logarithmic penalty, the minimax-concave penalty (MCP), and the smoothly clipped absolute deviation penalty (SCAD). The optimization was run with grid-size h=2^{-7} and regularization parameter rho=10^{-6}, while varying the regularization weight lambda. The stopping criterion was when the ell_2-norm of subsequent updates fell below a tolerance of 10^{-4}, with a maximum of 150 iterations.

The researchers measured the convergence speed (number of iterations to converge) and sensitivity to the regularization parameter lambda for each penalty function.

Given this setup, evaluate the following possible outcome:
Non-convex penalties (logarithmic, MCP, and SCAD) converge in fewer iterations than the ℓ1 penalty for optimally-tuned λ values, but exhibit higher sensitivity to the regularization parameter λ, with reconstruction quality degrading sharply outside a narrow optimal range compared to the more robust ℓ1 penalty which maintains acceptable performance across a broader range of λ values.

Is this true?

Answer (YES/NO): NO